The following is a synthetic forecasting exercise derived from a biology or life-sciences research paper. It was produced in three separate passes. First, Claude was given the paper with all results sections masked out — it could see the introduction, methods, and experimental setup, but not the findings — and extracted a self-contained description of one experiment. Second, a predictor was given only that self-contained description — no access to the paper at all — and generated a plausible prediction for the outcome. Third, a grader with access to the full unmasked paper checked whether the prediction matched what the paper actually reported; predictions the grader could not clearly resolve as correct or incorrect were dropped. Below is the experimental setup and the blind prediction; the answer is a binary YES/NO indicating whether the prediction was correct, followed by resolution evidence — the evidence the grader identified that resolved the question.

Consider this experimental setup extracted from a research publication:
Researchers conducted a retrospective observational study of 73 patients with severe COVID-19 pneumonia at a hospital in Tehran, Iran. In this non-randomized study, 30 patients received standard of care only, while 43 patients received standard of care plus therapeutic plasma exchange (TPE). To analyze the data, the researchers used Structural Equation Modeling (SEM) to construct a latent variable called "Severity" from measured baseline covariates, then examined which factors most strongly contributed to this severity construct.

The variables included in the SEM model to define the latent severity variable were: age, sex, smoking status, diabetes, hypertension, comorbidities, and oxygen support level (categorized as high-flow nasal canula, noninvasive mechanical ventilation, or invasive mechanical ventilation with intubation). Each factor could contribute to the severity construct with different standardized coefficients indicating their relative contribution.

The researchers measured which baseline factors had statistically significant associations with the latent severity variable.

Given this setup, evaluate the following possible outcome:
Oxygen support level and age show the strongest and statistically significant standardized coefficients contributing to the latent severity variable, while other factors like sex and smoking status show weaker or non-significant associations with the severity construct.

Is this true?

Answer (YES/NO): YES